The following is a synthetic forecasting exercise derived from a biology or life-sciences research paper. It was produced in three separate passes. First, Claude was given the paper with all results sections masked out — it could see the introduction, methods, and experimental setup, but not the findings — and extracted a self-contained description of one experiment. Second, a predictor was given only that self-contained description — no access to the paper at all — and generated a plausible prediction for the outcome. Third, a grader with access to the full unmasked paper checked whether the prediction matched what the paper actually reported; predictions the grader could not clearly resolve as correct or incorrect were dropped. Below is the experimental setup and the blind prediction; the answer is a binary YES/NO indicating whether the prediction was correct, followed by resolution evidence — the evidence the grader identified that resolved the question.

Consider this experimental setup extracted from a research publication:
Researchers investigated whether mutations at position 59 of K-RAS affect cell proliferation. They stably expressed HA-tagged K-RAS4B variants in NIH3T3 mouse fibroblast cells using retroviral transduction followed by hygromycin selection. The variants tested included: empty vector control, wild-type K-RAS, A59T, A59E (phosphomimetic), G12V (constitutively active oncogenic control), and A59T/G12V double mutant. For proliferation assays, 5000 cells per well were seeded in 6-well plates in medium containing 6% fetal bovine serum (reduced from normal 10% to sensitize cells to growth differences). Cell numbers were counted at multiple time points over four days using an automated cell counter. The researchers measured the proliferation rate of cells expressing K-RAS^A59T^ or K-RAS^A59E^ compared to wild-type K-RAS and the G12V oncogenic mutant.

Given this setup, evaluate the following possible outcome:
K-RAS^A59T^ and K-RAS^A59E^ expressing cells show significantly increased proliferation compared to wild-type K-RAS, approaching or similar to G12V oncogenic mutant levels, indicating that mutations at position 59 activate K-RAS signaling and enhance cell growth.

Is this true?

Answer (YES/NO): NO